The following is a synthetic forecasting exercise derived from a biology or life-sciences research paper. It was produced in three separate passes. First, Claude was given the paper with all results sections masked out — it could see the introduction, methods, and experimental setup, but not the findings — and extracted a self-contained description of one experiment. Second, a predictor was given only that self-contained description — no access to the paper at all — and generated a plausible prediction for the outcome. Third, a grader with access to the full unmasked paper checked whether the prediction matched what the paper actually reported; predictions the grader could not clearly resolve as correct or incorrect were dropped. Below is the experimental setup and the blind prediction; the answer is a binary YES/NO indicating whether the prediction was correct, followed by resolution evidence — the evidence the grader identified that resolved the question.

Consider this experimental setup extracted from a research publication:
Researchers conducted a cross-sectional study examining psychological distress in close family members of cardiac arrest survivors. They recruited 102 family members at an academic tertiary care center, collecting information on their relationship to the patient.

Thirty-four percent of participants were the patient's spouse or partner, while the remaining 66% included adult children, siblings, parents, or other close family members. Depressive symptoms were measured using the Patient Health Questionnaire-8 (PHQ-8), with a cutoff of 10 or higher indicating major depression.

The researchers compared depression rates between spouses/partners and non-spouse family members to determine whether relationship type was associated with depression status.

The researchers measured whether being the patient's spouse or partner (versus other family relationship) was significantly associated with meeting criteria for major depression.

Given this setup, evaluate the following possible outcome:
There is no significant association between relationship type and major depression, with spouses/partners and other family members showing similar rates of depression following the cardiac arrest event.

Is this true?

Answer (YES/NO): YES